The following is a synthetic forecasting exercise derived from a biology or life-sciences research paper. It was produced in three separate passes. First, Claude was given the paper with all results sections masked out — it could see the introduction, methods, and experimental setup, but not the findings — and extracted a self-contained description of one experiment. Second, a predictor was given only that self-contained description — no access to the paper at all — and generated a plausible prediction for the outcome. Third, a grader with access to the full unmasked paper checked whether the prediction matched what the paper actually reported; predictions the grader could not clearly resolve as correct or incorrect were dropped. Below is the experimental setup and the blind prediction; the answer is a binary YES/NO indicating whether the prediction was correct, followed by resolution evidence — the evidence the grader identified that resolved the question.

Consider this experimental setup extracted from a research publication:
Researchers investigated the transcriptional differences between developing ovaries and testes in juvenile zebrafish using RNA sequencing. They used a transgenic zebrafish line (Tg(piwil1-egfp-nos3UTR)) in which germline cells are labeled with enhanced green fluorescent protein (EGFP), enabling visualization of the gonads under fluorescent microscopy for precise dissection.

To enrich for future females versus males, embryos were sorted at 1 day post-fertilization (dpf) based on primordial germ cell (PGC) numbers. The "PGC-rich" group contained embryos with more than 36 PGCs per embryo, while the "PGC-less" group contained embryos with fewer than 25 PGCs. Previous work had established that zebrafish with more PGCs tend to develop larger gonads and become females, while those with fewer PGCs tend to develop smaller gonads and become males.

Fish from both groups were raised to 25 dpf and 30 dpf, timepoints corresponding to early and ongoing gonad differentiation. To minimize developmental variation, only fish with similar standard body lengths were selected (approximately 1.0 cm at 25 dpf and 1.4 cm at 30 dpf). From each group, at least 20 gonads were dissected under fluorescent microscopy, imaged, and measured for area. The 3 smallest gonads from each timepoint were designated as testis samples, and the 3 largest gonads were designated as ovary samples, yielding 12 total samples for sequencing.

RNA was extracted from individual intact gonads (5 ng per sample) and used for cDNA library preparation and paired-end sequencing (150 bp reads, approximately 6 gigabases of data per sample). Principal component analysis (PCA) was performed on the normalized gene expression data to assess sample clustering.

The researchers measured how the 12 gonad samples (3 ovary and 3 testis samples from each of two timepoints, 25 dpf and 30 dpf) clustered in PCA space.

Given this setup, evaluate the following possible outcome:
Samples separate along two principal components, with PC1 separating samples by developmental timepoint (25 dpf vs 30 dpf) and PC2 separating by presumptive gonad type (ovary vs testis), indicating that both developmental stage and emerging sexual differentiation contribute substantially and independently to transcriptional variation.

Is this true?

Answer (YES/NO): NO